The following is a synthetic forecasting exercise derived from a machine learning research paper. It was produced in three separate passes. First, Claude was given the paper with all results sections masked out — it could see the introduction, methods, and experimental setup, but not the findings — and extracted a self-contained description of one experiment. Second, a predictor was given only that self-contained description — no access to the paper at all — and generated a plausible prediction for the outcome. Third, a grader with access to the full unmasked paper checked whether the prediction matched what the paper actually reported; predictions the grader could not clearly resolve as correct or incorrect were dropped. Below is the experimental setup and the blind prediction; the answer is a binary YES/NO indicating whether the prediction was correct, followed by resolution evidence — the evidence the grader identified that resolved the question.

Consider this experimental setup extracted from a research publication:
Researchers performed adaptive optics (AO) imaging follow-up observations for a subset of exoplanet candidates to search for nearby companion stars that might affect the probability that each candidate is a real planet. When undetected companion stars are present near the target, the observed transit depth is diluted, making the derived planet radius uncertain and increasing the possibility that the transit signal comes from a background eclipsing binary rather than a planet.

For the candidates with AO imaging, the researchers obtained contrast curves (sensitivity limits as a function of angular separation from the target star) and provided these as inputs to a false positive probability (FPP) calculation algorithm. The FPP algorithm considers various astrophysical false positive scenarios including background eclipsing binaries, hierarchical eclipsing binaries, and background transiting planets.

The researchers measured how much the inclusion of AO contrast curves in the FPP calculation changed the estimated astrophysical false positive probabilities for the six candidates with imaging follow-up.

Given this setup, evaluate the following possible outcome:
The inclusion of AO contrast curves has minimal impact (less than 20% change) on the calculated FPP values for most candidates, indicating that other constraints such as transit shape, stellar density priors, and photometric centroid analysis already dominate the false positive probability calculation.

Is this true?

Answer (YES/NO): NO